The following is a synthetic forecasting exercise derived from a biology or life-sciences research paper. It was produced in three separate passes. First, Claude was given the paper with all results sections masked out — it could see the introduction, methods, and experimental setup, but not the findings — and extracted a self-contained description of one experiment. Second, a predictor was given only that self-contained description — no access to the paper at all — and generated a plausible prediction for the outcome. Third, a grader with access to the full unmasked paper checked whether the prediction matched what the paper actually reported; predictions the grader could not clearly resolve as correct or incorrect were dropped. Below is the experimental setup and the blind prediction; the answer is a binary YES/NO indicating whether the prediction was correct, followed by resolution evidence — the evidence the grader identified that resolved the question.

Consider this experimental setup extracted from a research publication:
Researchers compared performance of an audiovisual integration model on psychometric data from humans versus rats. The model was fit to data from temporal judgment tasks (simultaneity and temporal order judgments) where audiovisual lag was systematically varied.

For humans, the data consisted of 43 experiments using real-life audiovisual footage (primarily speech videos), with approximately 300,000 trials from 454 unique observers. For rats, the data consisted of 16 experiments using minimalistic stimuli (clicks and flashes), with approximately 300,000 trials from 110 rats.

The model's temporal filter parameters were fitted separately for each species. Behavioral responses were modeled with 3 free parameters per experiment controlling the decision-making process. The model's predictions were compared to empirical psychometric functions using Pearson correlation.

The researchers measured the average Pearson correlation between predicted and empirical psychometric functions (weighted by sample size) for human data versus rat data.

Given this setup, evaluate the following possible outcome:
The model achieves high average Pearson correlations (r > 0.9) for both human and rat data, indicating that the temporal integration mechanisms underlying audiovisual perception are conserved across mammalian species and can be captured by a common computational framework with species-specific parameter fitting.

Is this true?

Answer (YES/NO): YES